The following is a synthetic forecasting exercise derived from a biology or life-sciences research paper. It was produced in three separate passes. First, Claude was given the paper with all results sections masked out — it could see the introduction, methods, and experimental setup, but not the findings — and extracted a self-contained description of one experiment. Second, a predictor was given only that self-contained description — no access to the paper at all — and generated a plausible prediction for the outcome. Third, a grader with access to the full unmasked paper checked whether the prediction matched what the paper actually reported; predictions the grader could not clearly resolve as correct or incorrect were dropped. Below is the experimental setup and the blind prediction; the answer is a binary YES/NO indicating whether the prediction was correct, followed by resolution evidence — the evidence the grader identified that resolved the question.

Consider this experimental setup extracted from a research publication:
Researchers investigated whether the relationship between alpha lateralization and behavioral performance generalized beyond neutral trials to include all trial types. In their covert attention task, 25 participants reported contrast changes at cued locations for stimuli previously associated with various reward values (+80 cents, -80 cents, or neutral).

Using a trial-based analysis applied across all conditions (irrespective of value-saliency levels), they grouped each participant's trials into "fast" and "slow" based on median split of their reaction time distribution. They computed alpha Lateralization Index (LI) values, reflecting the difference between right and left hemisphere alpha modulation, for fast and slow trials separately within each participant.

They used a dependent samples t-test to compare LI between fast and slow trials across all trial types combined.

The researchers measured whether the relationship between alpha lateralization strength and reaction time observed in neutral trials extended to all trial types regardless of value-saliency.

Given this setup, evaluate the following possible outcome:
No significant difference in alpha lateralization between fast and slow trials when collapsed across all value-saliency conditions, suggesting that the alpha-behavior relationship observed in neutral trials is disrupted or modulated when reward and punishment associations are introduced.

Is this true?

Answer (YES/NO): NO